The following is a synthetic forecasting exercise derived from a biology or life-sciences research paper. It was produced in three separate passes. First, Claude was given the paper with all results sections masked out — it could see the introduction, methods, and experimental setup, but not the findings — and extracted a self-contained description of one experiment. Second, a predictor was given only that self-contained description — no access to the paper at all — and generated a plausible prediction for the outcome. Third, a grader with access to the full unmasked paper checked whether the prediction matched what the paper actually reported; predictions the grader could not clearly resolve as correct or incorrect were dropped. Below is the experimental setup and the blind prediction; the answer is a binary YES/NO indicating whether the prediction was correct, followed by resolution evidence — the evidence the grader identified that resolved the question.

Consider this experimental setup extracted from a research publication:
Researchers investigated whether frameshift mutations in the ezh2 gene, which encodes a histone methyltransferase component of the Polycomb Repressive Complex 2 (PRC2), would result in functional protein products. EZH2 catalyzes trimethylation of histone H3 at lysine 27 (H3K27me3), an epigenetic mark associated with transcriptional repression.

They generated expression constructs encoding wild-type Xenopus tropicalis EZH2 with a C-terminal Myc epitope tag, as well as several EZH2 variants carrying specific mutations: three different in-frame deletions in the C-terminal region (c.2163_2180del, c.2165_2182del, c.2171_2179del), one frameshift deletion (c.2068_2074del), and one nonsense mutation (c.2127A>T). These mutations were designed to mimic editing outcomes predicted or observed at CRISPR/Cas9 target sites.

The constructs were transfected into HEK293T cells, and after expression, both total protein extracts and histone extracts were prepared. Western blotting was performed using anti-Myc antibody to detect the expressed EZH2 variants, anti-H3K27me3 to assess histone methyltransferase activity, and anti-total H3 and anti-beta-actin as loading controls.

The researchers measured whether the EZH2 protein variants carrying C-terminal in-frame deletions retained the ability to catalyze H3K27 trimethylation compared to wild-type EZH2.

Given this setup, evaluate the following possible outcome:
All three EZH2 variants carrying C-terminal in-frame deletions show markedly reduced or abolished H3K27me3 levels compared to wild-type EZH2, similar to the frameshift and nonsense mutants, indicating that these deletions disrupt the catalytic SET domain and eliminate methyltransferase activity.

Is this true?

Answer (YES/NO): NO